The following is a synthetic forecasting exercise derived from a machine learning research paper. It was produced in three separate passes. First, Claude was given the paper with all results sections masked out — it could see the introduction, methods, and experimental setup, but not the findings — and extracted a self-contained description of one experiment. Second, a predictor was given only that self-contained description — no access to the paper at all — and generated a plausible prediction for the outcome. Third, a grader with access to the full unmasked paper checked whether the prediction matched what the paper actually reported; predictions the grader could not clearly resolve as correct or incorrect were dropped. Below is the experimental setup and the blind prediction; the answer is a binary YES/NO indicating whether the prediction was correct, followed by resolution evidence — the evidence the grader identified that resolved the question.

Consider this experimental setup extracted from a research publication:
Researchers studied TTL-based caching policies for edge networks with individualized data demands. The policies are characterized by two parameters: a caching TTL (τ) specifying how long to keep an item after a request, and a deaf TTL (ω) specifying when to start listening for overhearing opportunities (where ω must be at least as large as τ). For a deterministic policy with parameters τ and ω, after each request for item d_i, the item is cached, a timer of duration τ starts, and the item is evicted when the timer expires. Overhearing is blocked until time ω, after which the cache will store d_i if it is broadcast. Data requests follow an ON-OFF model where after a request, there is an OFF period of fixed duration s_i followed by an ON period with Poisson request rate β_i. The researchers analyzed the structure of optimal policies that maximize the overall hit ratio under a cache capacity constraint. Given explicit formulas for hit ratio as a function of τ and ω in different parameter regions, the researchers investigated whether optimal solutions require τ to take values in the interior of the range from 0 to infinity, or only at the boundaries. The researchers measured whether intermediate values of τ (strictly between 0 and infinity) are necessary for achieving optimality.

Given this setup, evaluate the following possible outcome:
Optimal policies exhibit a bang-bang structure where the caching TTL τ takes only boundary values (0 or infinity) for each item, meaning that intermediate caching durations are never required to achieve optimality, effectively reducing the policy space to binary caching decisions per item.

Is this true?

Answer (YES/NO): YES